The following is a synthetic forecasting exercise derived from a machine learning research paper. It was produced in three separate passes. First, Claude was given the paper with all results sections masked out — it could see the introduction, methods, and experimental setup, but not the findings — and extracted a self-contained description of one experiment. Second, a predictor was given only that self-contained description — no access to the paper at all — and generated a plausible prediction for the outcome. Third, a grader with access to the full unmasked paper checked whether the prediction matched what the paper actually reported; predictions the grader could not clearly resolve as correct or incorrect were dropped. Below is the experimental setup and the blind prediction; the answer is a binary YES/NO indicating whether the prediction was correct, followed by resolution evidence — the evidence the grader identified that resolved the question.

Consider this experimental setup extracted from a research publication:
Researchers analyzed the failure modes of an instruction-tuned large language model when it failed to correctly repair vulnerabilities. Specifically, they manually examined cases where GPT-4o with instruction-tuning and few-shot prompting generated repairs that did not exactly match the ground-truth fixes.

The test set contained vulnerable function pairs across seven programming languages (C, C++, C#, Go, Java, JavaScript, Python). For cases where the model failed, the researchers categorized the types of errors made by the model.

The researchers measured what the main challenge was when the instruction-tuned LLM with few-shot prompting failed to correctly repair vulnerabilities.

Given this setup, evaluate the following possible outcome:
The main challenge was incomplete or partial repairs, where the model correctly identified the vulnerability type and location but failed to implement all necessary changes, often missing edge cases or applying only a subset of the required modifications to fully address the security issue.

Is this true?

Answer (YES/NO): NO